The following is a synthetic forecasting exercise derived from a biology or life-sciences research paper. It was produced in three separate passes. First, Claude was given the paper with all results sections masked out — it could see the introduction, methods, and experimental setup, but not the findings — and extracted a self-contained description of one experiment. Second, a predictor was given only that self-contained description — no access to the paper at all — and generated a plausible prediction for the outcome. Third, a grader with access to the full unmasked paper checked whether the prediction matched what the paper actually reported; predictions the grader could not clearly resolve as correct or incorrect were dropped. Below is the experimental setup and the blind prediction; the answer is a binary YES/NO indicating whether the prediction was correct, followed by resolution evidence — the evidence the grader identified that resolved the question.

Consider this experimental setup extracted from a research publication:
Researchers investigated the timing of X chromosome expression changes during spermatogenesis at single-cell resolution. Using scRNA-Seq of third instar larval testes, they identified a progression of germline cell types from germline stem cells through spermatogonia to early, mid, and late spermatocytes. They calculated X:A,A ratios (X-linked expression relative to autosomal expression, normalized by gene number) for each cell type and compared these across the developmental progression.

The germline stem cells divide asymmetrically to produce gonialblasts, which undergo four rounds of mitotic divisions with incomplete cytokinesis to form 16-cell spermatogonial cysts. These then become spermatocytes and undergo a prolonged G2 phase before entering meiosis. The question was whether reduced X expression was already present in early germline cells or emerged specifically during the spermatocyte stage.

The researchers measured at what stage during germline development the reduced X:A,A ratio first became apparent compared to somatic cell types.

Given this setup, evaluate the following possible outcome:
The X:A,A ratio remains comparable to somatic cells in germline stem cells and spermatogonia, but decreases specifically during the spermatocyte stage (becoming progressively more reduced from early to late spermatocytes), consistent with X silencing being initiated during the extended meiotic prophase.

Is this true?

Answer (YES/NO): YES